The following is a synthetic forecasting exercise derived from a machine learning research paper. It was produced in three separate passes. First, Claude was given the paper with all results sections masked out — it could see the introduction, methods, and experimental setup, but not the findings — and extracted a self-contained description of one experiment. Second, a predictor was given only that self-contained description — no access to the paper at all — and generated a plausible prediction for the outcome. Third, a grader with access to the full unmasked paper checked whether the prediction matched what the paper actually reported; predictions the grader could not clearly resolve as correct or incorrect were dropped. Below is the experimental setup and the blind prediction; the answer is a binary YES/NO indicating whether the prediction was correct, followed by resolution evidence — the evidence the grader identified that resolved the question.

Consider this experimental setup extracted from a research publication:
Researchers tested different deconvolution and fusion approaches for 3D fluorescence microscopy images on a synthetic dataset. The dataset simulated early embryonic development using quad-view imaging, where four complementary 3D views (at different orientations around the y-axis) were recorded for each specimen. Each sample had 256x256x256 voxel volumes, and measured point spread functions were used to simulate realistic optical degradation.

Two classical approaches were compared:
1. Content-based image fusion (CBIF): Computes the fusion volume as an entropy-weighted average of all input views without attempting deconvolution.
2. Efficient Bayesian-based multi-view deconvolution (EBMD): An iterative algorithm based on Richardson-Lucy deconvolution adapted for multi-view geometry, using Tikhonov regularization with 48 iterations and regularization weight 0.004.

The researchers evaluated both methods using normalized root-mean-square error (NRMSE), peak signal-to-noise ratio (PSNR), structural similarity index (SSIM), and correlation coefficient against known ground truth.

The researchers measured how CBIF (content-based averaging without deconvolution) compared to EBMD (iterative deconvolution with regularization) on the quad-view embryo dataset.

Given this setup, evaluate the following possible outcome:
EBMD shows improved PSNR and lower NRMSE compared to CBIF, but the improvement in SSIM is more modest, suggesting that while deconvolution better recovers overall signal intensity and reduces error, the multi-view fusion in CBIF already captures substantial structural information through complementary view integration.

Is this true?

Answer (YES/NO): NO